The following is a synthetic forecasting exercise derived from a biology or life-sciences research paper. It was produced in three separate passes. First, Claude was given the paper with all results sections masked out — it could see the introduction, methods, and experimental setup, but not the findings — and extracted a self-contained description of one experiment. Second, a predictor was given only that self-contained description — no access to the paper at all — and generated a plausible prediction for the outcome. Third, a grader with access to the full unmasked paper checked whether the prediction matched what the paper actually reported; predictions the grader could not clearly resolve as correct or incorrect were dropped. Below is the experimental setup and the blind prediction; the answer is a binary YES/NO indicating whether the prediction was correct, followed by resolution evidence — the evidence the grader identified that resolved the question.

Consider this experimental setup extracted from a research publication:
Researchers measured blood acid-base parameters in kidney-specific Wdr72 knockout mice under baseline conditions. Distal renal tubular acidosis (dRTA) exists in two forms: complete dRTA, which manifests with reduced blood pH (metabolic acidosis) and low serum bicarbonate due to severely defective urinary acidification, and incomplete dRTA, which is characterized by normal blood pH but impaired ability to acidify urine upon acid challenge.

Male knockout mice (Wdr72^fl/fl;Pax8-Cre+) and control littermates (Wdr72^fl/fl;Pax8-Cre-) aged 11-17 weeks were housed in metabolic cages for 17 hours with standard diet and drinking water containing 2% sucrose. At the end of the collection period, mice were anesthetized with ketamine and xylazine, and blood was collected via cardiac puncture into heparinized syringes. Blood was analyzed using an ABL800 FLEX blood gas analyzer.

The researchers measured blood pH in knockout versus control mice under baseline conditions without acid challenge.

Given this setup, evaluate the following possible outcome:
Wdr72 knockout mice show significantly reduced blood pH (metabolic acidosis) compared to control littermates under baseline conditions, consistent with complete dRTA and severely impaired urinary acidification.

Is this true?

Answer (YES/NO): NO